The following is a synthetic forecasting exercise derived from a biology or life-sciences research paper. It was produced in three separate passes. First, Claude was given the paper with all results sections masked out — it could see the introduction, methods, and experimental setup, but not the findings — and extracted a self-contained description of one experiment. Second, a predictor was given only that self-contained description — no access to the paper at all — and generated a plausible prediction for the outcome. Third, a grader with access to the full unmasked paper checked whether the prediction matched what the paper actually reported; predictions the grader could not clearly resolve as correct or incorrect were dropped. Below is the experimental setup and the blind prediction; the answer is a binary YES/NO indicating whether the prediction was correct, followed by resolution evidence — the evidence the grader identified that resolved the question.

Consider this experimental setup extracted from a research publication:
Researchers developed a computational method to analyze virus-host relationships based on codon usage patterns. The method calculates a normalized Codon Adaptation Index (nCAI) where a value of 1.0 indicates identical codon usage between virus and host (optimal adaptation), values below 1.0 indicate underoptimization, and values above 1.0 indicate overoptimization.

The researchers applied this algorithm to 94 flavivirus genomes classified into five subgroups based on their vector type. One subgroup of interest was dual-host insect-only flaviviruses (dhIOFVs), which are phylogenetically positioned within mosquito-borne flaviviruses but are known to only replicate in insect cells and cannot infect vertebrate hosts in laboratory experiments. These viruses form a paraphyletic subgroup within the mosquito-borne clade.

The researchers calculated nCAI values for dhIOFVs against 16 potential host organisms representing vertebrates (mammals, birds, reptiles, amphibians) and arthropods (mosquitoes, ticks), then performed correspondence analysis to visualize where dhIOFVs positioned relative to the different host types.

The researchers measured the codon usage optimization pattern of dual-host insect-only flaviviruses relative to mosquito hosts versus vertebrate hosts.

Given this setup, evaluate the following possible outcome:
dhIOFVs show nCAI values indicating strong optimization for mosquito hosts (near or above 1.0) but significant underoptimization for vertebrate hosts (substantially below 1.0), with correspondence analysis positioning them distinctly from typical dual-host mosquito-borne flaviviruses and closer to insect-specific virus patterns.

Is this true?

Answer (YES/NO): NO